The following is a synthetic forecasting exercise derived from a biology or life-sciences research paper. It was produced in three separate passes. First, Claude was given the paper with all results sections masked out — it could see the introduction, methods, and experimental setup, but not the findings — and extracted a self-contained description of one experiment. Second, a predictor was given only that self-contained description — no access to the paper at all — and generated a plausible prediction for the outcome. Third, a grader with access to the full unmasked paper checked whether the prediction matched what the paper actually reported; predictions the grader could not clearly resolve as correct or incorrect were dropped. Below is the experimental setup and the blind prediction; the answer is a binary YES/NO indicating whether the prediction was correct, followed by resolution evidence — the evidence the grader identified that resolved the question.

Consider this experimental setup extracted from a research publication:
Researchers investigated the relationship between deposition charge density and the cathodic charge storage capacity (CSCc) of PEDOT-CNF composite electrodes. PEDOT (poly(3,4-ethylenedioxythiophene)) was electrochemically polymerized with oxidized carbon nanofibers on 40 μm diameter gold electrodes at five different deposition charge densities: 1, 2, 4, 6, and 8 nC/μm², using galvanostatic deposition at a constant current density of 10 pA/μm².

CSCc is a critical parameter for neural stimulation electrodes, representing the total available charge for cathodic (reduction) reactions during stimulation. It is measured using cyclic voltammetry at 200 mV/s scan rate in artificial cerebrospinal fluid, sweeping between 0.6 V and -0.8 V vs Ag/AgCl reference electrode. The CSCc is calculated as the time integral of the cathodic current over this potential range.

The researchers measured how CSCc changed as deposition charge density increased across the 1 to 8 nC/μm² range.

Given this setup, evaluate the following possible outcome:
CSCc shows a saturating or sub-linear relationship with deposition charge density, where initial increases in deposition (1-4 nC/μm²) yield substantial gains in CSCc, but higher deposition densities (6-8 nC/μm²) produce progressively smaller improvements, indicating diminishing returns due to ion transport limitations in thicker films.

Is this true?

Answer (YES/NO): NO